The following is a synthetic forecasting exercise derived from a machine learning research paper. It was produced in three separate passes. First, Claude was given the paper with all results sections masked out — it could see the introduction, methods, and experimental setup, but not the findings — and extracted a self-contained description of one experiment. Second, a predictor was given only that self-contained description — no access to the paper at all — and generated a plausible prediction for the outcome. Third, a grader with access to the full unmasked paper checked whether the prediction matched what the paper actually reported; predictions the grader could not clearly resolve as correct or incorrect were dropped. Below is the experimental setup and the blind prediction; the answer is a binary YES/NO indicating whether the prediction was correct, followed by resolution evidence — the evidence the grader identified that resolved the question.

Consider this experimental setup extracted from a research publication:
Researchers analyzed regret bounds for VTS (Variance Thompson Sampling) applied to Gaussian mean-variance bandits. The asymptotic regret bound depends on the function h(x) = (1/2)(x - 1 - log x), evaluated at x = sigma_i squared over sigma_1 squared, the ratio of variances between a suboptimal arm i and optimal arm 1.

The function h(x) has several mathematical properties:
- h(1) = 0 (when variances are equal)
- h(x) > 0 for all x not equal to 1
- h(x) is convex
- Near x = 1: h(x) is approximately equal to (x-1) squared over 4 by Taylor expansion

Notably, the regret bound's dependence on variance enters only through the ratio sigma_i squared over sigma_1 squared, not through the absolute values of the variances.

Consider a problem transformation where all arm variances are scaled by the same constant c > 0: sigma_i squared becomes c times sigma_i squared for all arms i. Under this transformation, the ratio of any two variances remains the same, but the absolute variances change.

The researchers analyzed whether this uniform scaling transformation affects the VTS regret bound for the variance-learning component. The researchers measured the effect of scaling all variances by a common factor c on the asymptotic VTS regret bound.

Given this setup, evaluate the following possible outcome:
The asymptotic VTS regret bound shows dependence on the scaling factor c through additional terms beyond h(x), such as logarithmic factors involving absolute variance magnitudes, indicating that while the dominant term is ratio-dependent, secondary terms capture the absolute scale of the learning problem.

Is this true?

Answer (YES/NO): NO